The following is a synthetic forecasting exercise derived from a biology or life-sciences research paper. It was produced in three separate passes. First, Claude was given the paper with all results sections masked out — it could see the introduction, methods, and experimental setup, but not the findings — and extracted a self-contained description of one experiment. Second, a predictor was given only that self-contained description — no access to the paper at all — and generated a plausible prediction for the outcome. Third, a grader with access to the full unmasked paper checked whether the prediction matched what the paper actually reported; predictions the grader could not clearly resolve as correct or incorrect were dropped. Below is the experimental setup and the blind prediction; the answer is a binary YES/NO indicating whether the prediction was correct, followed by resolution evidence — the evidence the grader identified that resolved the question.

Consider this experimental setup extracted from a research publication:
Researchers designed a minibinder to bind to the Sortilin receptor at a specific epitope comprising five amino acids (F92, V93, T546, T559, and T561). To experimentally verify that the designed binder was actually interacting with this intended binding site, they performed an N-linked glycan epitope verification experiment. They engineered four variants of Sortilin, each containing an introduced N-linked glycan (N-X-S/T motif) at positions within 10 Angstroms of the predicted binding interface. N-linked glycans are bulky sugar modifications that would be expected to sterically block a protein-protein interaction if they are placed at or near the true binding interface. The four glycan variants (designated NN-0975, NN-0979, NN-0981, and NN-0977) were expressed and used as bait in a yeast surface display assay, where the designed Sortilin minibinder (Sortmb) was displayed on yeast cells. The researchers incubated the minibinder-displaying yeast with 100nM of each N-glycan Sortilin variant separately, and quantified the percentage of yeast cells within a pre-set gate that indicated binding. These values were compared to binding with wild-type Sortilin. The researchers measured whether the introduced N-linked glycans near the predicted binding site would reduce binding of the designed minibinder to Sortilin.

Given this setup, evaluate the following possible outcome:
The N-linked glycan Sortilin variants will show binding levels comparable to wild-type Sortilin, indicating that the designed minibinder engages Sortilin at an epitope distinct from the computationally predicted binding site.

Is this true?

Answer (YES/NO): NO